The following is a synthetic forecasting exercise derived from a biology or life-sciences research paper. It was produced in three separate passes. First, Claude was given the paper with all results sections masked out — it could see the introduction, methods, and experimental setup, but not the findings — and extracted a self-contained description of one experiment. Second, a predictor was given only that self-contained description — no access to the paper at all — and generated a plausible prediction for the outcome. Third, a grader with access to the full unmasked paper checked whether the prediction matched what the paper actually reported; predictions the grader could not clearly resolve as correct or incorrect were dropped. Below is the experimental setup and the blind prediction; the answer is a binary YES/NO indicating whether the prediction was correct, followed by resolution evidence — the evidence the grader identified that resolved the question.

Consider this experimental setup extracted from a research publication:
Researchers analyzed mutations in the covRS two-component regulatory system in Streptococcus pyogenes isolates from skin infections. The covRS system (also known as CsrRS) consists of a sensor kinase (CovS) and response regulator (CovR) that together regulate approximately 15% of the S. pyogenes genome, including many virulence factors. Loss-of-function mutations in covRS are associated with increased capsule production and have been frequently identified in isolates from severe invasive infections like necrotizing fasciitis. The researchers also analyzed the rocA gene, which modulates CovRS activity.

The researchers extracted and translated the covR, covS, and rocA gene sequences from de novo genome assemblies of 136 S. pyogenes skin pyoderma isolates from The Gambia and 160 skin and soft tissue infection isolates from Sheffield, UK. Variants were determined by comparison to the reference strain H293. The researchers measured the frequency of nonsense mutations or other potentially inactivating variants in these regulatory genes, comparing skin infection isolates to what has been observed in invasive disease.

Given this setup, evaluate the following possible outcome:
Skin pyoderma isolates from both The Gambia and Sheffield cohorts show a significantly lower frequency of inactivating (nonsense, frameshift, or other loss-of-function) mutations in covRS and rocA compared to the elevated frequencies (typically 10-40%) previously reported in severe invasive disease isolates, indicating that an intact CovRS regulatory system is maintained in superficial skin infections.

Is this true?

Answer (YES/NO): YES